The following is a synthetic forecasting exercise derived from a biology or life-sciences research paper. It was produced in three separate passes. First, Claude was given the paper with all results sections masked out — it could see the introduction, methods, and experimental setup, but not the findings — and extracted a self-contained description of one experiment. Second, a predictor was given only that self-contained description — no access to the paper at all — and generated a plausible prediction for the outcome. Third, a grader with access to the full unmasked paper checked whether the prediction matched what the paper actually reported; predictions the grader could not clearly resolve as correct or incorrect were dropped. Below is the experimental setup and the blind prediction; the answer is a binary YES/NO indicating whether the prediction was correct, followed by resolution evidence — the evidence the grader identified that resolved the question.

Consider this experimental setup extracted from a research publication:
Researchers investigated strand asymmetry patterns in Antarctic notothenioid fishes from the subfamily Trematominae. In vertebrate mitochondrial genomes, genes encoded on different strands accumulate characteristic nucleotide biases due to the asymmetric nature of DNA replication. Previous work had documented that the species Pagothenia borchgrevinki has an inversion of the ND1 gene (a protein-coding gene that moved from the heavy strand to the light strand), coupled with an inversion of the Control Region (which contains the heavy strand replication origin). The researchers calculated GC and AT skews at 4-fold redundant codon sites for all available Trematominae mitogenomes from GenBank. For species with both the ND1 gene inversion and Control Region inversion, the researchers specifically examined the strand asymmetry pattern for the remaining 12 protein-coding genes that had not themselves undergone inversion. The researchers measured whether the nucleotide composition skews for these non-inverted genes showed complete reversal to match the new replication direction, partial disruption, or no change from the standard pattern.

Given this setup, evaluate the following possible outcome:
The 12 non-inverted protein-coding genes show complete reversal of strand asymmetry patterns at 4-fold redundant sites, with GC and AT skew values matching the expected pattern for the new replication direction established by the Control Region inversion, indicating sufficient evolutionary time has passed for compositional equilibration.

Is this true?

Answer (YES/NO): NO